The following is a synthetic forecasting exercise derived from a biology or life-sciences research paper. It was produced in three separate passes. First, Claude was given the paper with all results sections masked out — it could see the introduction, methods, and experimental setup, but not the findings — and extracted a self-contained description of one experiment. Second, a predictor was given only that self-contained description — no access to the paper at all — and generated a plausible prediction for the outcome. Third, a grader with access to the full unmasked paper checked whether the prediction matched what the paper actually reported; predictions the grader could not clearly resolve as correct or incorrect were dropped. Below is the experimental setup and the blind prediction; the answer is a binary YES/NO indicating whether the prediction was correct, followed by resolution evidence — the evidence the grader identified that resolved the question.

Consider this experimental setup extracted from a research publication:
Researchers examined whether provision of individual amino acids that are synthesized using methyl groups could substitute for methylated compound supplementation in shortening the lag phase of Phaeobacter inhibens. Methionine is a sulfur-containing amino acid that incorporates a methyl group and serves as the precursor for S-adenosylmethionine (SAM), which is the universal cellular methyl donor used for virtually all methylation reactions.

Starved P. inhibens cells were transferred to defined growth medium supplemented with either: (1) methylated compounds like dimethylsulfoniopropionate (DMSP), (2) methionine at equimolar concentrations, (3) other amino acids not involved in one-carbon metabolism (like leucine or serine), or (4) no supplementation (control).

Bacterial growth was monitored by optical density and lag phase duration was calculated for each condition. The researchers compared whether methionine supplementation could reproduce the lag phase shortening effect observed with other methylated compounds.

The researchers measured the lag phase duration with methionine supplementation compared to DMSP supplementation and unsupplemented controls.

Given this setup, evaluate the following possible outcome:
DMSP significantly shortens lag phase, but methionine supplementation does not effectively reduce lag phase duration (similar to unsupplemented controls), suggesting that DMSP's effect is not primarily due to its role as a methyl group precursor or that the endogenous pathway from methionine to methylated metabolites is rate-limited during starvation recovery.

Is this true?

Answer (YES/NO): NO